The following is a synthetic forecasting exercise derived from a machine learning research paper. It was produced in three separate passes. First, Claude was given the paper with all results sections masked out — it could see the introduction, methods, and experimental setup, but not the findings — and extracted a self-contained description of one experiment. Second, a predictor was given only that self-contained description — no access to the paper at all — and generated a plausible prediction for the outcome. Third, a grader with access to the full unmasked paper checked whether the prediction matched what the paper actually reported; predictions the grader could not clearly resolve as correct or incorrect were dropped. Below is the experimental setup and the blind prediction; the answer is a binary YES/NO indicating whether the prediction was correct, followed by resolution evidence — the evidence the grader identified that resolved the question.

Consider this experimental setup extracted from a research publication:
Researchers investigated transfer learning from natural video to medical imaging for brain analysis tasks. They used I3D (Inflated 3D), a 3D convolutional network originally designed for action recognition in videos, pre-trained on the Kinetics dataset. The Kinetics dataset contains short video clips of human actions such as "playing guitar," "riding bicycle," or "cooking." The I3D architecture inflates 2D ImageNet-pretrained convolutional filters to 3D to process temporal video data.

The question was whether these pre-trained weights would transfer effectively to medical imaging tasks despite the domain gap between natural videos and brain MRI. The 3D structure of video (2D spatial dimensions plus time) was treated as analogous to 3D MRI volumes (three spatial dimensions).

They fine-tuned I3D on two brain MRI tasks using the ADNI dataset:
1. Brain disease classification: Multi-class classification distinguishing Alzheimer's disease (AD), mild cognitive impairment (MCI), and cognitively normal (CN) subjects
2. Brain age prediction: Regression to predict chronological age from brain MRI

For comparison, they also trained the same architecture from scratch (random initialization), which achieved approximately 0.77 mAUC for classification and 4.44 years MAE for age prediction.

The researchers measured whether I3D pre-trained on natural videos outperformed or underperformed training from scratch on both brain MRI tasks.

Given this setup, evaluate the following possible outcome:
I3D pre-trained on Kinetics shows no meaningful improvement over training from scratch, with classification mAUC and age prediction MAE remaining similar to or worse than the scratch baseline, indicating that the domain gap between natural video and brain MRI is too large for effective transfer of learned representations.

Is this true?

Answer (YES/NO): YES